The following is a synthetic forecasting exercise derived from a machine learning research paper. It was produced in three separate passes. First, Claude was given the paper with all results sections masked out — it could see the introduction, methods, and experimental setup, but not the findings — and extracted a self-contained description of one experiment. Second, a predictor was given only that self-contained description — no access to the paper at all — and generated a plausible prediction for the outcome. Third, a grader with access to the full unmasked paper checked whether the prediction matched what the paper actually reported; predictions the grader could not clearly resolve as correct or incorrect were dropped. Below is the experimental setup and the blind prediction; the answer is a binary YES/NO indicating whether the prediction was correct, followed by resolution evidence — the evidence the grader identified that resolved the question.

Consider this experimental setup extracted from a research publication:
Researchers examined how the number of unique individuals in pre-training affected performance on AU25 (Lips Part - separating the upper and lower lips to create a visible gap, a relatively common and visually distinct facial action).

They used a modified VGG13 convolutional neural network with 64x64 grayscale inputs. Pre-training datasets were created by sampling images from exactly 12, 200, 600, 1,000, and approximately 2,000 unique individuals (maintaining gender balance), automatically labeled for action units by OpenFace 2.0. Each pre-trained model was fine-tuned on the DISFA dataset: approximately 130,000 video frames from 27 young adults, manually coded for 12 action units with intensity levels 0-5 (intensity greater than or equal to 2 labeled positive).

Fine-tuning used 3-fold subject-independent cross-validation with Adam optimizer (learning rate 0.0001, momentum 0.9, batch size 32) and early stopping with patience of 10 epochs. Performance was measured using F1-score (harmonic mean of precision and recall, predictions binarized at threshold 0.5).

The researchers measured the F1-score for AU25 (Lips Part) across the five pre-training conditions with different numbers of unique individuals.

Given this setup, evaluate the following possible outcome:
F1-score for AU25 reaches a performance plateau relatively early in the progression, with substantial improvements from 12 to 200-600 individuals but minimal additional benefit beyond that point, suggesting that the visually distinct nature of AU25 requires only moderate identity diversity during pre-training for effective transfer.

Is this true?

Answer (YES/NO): YES